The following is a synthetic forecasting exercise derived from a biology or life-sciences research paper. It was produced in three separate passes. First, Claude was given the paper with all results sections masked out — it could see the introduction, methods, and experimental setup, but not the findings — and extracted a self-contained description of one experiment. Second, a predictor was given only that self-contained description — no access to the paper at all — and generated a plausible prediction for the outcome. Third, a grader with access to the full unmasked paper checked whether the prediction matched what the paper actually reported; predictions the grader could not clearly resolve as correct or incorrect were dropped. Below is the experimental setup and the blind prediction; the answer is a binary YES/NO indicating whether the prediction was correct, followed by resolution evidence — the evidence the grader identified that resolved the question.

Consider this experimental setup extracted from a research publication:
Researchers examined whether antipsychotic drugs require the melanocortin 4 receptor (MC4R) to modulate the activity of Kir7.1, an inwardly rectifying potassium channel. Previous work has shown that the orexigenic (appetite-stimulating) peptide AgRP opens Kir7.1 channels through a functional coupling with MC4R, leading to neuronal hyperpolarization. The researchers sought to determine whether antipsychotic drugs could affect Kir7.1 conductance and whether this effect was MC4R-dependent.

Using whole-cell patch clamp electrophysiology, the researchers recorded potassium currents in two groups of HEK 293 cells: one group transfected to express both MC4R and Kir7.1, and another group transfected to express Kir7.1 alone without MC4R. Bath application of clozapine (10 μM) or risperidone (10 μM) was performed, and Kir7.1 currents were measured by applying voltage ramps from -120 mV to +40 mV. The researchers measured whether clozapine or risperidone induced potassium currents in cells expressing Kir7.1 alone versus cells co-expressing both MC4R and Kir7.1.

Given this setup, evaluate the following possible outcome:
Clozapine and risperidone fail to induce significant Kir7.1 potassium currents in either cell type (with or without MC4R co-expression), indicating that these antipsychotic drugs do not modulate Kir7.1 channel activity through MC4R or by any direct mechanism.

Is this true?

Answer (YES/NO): NO